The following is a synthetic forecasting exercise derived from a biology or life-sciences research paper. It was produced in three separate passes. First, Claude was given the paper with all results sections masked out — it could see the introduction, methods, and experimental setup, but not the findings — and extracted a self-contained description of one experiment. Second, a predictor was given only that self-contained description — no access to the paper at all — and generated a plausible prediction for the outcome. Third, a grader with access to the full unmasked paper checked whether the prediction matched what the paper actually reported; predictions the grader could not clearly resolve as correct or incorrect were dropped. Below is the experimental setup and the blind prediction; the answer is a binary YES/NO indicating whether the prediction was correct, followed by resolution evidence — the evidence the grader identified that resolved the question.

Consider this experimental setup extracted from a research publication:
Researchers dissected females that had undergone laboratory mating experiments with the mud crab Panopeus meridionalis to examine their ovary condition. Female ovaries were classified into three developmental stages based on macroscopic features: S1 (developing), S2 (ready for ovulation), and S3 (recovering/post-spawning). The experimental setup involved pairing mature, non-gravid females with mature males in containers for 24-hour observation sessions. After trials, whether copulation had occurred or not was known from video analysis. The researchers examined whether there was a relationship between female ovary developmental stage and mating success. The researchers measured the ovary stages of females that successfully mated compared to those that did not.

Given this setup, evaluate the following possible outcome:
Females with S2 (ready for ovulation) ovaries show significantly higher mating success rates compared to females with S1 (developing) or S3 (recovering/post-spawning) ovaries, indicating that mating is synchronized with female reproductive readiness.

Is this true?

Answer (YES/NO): NO